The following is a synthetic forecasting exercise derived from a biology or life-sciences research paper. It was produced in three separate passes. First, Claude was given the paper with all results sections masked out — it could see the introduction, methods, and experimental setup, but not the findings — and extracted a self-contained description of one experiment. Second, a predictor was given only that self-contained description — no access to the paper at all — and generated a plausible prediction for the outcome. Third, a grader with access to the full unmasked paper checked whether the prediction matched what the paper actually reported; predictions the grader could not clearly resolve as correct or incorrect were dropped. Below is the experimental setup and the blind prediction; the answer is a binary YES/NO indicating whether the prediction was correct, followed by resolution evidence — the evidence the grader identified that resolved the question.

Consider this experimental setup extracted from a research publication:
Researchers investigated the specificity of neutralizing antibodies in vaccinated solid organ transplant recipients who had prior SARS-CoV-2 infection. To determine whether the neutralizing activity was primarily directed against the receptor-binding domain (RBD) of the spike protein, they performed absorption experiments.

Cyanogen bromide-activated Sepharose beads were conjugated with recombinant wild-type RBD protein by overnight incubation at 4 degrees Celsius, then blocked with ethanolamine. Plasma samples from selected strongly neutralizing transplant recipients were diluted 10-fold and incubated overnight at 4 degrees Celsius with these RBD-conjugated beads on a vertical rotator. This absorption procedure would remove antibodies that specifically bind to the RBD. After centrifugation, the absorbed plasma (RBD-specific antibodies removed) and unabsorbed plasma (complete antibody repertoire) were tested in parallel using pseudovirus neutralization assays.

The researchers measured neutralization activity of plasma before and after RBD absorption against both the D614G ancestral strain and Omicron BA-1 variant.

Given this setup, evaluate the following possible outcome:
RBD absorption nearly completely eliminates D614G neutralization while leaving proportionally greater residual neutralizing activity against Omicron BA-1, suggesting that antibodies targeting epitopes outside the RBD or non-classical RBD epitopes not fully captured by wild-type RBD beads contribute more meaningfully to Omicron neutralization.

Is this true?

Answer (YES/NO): NO